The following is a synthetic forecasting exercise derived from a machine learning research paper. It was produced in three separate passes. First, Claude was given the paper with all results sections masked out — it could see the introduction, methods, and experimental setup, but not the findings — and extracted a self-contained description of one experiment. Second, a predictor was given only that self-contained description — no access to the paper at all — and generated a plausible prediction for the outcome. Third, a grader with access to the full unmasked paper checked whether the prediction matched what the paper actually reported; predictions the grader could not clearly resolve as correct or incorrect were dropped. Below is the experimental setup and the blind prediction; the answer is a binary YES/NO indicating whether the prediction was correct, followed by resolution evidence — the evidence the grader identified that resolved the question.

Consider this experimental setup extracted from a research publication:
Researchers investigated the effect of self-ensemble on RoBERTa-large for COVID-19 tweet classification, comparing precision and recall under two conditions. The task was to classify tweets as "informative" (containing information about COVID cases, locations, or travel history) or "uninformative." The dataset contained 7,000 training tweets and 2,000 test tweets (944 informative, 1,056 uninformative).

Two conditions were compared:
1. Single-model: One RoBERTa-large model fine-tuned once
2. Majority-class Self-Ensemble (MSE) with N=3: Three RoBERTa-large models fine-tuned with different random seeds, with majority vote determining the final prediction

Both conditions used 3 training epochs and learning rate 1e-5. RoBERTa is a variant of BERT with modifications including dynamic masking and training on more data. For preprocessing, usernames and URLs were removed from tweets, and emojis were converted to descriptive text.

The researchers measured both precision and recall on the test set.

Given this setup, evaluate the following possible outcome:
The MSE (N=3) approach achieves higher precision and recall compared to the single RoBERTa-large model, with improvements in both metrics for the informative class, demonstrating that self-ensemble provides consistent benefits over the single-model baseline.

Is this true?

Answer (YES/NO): NO